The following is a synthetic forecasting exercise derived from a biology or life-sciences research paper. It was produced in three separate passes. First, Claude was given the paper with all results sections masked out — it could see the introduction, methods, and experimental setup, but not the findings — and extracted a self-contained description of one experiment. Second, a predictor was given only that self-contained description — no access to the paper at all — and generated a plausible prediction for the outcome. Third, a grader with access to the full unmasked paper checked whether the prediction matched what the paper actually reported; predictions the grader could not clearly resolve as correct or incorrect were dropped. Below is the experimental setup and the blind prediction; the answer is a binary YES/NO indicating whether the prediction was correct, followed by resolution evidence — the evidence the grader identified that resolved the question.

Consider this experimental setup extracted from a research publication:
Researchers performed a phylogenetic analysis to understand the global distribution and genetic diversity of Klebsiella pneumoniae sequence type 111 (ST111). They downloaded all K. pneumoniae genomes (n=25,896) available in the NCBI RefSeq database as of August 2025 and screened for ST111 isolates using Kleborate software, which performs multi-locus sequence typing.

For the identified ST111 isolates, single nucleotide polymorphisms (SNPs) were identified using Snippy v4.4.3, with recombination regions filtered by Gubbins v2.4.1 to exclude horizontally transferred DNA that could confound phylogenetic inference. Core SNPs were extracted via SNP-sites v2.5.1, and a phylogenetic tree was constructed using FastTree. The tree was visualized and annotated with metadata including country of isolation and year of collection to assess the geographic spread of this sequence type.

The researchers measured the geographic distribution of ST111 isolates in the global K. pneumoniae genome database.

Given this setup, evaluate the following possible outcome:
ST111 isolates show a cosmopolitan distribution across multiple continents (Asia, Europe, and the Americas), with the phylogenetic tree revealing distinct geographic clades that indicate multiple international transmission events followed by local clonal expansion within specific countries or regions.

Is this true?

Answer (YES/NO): NO